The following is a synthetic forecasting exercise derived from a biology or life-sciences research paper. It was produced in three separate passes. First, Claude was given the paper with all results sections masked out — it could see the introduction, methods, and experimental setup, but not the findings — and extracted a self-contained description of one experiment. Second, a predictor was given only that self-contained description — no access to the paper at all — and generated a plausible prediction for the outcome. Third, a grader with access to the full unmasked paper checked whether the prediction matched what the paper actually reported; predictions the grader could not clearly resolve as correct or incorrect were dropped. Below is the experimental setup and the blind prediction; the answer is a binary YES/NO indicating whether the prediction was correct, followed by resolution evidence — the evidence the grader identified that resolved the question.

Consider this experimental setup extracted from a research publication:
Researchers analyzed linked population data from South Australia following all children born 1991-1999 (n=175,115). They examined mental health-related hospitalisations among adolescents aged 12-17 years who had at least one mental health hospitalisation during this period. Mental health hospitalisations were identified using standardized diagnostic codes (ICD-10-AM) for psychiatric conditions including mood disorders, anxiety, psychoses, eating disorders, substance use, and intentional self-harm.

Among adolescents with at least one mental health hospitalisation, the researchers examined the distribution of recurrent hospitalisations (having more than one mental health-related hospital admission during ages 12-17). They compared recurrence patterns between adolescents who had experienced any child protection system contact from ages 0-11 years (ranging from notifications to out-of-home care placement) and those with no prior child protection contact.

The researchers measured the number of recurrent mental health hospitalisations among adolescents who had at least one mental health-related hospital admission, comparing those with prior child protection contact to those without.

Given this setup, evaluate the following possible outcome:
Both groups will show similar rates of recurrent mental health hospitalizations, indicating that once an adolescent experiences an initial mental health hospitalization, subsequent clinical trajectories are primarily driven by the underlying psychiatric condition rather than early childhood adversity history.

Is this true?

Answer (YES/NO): NO